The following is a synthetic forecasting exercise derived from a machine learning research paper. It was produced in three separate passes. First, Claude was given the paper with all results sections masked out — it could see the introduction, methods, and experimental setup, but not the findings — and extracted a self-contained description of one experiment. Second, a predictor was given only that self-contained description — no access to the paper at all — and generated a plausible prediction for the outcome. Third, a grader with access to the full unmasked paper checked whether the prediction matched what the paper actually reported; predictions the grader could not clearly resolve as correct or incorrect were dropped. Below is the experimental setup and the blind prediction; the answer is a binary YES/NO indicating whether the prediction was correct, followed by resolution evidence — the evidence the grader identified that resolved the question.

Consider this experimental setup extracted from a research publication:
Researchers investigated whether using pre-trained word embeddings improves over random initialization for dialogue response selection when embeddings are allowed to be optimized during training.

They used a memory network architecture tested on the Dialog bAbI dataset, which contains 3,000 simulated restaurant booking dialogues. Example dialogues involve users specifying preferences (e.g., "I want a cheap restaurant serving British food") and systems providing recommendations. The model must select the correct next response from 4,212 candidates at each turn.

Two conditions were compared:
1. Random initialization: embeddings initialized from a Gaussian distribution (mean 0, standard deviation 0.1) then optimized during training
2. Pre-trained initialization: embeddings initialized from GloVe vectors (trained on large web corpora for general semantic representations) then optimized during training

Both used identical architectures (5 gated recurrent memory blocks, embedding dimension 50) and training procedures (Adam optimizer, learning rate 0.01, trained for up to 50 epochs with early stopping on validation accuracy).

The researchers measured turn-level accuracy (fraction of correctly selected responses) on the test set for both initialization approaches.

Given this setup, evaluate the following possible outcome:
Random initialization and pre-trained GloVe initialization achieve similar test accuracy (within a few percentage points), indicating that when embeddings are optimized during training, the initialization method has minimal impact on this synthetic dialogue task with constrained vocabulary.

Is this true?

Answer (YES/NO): NO